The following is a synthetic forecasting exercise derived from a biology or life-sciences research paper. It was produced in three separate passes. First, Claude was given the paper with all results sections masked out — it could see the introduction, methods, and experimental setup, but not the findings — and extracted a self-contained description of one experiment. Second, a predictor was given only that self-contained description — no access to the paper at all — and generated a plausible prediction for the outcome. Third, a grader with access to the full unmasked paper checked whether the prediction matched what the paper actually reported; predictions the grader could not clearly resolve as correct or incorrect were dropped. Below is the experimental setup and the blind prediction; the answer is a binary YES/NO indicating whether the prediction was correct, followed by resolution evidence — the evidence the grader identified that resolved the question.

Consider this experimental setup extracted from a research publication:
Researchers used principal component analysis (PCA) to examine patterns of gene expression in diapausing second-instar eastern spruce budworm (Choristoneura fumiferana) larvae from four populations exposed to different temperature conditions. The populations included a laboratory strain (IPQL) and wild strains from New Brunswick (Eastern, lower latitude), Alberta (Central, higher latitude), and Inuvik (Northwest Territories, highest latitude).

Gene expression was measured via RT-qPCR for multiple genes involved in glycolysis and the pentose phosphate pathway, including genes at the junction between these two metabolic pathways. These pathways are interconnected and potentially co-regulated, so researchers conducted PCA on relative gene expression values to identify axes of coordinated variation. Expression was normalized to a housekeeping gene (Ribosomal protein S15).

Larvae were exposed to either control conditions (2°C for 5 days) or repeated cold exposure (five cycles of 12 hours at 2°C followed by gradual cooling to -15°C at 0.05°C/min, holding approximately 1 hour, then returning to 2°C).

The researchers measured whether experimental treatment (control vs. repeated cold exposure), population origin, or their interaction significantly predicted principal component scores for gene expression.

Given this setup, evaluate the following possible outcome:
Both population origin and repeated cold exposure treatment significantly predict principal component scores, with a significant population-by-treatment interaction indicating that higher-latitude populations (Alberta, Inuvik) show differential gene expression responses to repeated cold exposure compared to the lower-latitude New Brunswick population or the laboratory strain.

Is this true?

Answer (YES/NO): NO